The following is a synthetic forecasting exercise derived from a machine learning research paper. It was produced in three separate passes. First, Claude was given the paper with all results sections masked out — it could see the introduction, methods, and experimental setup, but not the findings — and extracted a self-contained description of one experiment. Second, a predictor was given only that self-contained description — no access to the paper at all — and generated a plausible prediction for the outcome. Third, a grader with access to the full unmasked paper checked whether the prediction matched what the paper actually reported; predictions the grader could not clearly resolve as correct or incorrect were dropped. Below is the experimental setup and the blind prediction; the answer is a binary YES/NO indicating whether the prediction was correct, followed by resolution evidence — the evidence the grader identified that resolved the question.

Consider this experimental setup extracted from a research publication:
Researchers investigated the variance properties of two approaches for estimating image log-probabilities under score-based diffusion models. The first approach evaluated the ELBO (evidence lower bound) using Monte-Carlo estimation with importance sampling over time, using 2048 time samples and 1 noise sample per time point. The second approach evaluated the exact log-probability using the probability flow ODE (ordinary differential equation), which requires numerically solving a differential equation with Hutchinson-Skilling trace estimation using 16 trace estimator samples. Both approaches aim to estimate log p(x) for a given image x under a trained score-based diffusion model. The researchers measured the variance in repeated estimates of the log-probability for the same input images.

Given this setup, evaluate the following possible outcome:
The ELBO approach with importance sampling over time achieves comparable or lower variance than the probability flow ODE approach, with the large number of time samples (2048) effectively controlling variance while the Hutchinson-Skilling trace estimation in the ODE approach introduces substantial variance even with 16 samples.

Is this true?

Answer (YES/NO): NO